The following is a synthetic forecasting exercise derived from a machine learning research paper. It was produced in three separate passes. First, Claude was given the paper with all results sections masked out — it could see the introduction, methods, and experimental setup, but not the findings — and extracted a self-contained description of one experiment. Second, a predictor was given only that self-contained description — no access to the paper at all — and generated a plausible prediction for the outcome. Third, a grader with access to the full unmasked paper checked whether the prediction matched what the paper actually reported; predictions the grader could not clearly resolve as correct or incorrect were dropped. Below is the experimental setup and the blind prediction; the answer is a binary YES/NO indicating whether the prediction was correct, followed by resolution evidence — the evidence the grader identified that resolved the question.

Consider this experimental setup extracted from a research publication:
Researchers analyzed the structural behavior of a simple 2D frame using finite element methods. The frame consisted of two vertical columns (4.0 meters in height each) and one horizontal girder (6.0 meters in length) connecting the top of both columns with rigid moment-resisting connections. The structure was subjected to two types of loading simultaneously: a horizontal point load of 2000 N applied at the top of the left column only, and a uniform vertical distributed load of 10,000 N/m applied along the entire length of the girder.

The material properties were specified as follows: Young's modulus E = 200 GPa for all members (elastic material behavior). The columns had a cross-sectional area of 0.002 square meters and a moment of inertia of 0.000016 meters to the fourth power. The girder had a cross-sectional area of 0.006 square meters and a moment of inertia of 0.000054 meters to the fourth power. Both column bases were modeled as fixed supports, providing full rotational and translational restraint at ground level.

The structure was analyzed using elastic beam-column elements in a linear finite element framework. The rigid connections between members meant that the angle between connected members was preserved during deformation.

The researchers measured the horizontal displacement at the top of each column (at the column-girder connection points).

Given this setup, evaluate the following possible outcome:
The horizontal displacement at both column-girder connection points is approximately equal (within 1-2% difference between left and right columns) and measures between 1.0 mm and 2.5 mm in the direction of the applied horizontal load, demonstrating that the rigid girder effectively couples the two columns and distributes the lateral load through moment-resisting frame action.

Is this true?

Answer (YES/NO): YES